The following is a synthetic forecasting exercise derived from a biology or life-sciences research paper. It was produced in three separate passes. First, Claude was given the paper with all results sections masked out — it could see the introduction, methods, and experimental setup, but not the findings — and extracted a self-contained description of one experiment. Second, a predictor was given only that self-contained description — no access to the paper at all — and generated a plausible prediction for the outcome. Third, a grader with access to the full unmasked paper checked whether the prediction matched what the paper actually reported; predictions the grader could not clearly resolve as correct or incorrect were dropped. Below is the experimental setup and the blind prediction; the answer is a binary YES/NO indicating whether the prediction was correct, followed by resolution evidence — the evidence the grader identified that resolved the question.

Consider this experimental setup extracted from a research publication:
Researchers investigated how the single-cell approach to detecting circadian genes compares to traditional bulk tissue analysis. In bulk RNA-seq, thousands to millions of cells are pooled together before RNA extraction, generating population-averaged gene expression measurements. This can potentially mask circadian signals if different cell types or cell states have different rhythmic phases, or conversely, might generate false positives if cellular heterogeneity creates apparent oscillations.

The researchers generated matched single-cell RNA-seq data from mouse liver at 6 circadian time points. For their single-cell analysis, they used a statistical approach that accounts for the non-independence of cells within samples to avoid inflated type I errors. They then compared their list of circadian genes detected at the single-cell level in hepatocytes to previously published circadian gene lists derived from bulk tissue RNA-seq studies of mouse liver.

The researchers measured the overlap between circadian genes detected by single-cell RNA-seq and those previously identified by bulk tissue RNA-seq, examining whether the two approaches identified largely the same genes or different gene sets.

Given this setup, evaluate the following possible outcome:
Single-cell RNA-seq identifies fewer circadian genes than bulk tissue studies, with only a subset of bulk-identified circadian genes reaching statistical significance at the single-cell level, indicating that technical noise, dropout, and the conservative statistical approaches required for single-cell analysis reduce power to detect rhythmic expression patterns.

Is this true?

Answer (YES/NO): NO